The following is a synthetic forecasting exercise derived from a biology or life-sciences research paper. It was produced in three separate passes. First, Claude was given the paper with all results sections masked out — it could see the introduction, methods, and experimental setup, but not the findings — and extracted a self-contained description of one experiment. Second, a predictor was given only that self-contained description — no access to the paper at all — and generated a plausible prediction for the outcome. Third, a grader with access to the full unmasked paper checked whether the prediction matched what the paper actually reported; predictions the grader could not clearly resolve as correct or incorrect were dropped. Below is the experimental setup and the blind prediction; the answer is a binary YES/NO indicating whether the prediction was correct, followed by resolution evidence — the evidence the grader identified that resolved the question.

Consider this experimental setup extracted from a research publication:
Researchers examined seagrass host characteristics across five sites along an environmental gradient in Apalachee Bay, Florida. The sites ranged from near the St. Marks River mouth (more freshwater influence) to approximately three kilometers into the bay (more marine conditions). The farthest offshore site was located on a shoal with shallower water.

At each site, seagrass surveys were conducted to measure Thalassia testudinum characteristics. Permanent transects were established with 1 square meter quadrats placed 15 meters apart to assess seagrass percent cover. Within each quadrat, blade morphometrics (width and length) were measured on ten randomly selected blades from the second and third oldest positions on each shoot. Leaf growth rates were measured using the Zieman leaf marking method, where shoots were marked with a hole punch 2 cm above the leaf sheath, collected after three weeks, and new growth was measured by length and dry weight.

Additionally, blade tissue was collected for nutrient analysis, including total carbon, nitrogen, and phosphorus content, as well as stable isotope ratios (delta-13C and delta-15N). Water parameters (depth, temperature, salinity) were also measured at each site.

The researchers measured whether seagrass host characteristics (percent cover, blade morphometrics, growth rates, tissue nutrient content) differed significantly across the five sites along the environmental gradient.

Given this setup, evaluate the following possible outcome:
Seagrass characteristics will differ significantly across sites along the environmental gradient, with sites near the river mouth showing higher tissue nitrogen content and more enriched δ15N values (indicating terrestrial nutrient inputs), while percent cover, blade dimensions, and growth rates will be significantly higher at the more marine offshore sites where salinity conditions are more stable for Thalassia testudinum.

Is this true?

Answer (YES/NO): NO